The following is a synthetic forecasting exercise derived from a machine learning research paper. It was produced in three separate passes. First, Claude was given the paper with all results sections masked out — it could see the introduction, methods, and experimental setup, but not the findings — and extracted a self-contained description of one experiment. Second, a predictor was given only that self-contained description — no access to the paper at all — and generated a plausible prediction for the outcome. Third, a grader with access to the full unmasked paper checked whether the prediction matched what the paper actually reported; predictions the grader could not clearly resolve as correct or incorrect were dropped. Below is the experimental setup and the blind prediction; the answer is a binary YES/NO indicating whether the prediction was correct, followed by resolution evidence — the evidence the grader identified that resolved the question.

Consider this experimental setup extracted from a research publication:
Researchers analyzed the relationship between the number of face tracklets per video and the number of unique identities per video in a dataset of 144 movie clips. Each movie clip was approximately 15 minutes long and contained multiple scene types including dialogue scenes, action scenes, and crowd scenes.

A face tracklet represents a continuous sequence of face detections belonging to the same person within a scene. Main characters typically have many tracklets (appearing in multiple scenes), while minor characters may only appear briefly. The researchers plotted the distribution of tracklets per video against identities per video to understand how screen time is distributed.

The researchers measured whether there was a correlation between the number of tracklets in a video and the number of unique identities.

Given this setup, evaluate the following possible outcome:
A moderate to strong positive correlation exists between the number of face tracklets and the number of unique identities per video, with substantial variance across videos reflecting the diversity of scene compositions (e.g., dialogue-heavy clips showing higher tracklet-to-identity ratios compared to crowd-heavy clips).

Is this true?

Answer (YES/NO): NO